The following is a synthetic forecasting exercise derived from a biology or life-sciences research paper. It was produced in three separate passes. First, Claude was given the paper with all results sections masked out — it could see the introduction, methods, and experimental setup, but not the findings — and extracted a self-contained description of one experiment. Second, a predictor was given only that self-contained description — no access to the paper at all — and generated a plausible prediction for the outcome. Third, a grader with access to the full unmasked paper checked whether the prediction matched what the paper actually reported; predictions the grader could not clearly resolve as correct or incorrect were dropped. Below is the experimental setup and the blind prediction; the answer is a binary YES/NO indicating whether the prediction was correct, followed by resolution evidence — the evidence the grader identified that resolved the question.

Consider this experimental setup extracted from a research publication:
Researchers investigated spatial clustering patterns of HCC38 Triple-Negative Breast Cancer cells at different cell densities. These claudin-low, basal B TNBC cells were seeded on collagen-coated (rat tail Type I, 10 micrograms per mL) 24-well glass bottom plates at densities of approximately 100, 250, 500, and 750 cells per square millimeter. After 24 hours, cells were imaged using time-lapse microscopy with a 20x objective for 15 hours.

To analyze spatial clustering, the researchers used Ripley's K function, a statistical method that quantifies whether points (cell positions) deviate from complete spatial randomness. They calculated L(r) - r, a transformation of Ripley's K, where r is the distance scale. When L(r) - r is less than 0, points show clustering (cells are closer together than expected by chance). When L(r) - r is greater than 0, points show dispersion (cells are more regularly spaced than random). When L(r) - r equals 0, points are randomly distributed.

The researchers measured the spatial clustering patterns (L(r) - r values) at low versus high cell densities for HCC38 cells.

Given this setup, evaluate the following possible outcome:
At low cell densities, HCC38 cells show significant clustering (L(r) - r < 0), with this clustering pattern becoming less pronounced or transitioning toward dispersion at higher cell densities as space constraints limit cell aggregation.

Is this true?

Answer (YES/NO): YES